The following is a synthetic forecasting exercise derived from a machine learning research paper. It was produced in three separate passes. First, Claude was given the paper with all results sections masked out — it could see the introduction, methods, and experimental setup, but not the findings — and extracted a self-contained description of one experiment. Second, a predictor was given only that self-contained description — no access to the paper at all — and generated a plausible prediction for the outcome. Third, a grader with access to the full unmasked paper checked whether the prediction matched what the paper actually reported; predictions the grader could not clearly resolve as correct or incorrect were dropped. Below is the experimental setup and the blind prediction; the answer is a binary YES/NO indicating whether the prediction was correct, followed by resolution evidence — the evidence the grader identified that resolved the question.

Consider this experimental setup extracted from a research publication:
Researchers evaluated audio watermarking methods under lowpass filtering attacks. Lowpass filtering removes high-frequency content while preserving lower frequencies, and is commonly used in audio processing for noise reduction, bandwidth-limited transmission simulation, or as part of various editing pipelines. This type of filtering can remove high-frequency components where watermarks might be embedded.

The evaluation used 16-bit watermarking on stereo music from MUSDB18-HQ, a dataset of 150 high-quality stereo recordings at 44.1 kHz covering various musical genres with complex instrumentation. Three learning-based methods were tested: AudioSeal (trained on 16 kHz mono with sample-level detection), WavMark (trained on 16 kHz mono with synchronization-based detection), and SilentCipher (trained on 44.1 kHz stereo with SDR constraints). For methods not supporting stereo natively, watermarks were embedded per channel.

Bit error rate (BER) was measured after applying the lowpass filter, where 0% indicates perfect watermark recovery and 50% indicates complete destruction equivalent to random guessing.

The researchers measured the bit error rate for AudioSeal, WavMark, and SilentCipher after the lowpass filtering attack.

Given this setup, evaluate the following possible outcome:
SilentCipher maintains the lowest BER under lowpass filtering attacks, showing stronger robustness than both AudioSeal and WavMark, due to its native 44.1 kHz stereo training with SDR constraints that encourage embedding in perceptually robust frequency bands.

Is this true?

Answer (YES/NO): NO